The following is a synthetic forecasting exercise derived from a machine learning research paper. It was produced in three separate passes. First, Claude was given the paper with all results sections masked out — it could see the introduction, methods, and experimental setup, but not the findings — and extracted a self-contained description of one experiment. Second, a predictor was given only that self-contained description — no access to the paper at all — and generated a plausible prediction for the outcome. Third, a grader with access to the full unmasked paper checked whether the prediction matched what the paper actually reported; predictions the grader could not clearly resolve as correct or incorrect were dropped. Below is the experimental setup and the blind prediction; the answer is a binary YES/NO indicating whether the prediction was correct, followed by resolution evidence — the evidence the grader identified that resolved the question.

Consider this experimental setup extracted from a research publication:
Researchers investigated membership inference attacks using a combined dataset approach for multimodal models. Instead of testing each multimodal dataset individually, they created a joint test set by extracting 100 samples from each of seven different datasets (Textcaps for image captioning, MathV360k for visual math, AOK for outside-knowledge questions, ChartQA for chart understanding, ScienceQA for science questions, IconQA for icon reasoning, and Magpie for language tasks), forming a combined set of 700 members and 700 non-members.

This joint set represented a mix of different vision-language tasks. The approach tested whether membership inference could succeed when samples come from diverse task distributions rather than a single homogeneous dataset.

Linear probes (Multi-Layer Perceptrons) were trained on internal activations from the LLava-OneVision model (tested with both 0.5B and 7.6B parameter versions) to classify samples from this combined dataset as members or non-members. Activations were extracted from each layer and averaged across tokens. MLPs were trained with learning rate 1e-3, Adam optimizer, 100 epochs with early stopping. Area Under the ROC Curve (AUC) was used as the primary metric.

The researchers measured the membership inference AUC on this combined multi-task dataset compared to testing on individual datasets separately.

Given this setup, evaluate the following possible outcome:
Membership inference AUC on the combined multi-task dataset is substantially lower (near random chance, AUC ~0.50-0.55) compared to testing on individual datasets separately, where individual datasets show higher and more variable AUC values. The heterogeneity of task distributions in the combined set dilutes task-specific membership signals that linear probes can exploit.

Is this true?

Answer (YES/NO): NO